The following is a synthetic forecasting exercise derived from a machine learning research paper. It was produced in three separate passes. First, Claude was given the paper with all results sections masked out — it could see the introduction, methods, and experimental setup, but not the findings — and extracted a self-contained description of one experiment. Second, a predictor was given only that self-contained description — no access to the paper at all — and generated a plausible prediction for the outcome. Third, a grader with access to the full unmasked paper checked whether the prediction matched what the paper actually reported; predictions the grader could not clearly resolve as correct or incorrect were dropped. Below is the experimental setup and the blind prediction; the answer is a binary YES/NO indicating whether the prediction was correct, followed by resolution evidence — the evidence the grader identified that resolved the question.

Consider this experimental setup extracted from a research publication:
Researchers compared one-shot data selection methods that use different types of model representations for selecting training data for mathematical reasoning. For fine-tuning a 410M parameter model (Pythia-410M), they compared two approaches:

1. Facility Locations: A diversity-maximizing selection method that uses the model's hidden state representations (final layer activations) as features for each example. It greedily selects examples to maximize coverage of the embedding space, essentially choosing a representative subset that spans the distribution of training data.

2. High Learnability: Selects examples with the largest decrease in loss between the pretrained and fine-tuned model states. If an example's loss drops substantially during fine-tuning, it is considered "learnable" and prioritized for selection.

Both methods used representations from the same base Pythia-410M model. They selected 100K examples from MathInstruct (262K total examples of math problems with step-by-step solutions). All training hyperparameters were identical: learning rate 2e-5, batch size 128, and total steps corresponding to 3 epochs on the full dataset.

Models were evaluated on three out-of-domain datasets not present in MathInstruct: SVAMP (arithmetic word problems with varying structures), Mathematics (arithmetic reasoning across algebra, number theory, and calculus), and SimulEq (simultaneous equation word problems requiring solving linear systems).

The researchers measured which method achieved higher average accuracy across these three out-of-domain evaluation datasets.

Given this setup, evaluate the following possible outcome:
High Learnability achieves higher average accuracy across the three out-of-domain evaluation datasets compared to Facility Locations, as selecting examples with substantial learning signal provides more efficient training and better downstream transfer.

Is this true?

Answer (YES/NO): NO